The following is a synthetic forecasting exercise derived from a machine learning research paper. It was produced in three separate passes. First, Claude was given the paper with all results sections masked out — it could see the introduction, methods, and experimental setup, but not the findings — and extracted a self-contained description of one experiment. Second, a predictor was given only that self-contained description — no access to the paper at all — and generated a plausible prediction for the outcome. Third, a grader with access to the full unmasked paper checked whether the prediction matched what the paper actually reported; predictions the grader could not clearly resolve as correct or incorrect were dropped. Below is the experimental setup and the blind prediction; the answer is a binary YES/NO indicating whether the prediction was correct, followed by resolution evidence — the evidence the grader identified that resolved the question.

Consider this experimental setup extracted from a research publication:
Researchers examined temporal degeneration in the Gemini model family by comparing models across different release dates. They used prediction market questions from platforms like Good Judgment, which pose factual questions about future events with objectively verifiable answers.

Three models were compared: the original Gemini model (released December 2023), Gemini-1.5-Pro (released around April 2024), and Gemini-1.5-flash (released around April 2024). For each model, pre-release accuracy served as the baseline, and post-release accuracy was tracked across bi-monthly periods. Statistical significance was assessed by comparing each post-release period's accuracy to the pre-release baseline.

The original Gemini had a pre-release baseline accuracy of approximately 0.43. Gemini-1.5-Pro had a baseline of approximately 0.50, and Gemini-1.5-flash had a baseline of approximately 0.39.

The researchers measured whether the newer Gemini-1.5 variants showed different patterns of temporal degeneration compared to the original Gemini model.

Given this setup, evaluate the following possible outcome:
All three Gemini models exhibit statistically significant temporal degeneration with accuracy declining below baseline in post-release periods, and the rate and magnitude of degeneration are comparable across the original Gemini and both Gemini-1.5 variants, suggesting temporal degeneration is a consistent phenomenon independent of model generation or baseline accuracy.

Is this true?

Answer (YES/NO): NO